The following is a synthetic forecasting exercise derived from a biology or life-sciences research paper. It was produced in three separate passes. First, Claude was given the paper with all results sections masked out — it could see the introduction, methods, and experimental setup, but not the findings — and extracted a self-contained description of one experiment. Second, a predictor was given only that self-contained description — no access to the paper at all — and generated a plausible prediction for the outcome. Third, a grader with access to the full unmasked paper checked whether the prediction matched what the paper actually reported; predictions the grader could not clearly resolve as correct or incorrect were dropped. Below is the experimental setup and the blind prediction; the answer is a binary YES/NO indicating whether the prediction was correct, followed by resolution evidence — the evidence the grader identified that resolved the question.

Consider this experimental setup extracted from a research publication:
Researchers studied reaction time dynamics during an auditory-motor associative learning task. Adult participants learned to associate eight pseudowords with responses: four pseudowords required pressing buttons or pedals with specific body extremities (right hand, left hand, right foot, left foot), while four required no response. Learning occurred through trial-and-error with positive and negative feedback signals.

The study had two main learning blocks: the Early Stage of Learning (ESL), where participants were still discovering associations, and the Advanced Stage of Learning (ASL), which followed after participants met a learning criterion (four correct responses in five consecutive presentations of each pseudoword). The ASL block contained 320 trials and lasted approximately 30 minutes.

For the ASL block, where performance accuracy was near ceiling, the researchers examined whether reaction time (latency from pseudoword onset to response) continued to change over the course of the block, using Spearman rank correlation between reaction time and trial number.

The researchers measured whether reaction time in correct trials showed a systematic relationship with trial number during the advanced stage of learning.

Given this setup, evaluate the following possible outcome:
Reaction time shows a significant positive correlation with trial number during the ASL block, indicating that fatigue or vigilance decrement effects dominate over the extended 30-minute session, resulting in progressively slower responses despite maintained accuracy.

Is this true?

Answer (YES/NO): NO